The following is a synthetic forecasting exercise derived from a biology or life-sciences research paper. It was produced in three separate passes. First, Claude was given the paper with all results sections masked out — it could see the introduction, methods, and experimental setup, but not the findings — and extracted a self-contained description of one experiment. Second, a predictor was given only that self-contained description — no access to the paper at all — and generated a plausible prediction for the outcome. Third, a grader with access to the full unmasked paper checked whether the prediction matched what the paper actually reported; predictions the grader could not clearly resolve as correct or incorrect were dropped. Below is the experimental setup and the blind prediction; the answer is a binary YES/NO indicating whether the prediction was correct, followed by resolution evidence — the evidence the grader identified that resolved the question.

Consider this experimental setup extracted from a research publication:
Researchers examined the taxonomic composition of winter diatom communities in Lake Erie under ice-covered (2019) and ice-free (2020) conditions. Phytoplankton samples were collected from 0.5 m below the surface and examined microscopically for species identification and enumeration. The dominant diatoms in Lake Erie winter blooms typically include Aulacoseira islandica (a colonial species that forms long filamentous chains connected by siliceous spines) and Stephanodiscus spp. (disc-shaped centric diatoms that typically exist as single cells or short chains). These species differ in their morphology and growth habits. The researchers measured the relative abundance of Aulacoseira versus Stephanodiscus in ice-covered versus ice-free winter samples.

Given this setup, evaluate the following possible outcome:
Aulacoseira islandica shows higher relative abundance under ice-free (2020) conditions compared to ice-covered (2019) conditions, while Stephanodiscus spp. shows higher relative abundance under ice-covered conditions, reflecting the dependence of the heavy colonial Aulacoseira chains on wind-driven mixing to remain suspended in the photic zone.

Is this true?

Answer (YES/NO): NO